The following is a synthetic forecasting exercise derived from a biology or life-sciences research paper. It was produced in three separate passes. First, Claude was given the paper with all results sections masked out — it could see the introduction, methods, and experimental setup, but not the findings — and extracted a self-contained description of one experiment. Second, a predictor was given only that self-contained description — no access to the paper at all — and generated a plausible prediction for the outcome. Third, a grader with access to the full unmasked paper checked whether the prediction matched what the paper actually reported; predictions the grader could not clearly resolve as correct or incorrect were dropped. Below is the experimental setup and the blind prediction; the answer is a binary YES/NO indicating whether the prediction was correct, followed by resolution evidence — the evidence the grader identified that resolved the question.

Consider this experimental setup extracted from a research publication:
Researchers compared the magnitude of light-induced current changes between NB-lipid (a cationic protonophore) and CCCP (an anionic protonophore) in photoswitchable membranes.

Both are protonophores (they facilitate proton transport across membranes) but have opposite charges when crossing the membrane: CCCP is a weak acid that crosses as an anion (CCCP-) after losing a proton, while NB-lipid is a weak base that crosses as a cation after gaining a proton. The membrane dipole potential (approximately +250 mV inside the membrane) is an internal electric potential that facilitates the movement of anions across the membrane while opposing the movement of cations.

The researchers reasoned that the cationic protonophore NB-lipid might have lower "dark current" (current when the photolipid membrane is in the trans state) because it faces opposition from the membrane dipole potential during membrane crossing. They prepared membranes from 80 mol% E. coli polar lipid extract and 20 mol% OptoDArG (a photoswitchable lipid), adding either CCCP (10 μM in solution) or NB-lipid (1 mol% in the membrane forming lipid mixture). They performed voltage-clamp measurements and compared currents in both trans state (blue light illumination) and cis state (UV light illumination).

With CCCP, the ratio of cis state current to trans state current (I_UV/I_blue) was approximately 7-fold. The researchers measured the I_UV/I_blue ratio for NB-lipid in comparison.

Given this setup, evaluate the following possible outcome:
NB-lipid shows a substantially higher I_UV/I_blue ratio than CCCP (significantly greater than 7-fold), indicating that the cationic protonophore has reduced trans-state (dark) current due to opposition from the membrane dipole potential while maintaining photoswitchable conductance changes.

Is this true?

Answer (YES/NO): YES